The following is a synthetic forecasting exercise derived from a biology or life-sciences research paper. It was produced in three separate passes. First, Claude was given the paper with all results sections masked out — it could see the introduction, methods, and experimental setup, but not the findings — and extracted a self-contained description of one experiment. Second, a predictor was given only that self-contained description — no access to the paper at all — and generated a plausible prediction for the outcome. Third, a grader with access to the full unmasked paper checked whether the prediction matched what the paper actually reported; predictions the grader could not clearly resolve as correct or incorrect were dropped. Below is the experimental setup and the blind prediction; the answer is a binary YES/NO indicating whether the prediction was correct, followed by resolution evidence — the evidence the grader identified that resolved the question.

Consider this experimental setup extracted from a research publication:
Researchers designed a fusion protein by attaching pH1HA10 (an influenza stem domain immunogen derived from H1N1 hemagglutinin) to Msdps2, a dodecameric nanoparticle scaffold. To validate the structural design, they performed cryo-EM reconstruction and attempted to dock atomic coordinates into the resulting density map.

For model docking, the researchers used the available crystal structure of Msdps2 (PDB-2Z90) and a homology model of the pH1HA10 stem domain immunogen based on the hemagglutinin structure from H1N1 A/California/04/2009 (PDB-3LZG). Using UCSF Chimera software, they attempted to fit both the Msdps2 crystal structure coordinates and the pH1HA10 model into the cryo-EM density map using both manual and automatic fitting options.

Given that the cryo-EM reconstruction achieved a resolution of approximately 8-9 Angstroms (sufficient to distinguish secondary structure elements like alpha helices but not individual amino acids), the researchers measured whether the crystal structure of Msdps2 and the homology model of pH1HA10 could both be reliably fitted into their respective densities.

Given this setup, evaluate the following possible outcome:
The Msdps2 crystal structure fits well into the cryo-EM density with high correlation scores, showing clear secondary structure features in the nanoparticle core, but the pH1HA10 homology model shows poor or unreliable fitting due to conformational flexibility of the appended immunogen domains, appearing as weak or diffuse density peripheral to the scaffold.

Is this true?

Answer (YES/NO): NO